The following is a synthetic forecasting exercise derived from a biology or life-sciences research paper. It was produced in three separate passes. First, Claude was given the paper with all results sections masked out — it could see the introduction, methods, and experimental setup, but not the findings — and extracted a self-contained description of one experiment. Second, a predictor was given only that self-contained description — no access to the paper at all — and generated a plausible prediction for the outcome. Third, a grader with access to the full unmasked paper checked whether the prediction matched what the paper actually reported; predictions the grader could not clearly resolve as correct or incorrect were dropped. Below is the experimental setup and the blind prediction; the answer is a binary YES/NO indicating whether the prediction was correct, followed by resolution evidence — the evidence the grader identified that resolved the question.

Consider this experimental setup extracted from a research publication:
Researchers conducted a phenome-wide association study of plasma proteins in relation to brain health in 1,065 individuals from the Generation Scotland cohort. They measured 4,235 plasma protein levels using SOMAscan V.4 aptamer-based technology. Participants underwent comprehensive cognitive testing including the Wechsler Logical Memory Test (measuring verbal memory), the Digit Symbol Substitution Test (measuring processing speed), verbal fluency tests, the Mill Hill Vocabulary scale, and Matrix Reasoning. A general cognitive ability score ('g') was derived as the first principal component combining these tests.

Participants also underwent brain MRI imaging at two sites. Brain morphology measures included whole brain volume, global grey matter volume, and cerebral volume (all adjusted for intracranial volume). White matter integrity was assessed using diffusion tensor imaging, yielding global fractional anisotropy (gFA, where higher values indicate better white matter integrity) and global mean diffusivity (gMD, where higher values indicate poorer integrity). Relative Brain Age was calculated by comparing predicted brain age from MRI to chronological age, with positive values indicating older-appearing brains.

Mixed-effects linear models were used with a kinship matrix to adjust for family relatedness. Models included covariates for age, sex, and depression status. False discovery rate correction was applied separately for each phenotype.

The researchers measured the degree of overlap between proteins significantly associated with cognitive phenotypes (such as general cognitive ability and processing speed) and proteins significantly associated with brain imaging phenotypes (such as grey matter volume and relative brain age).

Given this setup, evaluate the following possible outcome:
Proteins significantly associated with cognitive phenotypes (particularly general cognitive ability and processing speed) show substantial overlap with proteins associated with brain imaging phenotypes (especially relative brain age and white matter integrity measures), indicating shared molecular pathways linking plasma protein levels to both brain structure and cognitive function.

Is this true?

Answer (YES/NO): NO